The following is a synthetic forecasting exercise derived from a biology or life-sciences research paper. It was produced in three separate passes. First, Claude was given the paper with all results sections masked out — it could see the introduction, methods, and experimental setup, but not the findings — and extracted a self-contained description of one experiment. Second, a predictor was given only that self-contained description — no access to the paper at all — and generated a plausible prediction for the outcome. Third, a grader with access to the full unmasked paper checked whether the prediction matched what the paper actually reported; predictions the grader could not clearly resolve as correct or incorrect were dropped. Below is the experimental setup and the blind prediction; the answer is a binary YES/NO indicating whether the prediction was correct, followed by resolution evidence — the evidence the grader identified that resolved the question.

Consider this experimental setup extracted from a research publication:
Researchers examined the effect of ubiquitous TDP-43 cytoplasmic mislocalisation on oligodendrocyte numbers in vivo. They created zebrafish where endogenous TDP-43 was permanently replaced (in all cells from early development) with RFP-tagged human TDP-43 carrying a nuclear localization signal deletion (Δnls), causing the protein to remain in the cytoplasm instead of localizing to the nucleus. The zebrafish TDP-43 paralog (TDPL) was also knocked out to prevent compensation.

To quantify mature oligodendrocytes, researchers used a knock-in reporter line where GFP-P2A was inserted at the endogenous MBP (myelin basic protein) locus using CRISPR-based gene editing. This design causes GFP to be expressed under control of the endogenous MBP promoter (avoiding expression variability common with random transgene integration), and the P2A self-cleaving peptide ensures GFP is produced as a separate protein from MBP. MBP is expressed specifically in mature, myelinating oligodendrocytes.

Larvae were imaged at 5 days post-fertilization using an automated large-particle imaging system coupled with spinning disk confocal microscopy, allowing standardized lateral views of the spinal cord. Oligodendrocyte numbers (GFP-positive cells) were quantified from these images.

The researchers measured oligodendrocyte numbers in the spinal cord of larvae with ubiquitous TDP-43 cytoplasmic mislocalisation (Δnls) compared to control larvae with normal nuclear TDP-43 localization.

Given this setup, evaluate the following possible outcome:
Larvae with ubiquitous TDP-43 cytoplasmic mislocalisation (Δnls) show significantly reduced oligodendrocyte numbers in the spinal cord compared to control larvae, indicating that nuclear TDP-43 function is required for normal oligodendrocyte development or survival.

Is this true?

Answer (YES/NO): YES